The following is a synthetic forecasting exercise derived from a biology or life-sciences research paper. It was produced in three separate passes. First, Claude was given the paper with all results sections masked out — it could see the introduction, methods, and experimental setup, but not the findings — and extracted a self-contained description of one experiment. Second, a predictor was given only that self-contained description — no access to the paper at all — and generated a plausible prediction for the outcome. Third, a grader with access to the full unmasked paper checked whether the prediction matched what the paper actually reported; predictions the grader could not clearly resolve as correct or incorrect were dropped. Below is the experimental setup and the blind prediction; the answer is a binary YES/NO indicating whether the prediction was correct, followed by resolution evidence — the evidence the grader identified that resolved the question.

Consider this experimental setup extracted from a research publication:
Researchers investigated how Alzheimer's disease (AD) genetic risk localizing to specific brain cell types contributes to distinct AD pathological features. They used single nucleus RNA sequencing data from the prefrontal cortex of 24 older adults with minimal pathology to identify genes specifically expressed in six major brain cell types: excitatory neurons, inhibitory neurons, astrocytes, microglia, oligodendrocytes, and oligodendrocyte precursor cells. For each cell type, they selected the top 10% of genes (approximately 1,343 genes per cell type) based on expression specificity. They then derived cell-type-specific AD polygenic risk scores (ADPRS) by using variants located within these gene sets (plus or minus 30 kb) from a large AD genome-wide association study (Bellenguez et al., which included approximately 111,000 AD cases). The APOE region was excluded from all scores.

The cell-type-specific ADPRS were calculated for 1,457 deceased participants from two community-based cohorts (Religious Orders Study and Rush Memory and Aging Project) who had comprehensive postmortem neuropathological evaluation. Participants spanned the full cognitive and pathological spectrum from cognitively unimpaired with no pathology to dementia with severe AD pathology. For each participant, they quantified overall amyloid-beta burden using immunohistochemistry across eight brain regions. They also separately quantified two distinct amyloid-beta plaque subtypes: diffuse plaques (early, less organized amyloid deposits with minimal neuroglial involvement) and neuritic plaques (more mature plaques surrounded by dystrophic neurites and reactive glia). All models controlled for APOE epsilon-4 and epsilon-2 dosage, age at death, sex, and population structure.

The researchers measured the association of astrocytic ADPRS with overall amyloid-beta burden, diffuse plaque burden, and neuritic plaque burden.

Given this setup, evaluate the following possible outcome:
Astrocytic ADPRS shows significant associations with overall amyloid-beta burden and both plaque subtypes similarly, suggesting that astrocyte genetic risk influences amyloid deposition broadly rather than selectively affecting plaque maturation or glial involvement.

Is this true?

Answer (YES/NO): YES